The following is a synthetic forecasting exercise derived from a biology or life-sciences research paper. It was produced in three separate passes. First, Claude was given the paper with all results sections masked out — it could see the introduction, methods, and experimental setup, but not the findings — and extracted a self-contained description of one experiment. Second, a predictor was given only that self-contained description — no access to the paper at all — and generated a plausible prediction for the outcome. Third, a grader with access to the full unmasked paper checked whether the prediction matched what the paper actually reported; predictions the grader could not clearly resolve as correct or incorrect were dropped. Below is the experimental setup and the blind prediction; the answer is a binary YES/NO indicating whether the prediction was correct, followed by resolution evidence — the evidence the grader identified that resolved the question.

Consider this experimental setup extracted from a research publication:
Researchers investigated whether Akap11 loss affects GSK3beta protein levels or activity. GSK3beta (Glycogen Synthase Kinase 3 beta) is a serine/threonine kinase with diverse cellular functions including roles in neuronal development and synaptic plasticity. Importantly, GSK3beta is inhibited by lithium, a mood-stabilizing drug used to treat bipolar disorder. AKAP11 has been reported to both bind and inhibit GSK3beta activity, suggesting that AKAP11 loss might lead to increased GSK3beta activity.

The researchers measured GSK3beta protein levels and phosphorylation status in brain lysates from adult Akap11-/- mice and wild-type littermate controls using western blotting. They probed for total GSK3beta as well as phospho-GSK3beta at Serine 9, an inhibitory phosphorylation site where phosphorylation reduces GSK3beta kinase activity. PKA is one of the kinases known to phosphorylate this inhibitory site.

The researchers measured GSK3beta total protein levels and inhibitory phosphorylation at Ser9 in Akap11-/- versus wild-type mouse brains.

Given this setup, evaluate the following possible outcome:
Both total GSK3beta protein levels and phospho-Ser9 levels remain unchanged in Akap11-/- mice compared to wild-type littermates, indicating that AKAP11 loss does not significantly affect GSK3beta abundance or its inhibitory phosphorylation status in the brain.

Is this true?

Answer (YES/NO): NO